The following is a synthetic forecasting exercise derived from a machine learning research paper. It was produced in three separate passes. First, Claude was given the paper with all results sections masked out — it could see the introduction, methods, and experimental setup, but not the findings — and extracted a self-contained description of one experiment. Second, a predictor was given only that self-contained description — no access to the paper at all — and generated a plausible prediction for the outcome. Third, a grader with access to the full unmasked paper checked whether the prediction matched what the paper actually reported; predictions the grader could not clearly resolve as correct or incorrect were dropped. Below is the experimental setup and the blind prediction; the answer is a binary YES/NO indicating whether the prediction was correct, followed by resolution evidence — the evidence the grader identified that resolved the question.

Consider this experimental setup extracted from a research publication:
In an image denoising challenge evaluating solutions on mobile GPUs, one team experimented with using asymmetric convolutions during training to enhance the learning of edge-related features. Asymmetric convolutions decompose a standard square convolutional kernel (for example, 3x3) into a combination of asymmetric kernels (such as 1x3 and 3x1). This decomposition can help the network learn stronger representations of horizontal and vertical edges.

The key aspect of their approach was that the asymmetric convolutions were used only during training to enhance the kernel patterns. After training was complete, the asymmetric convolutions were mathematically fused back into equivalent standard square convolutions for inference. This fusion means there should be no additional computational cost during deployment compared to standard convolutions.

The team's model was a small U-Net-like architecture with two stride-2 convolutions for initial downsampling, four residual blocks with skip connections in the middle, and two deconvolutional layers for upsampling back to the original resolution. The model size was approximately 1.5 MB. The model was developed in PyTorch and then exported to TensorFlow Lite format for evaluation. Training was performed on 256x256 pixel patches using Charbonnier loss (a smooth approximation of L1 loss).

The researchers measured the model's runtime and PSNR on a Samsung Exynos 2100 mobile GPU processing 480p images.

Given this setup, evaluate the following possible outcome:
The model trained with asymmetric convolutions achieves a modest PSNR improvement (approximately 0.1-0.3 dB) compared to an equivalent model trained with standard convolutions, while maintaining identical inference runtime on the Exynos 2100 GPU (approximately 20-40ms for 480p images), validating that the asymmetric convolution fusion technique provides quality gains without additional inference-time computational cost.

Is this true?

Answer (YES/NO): NO